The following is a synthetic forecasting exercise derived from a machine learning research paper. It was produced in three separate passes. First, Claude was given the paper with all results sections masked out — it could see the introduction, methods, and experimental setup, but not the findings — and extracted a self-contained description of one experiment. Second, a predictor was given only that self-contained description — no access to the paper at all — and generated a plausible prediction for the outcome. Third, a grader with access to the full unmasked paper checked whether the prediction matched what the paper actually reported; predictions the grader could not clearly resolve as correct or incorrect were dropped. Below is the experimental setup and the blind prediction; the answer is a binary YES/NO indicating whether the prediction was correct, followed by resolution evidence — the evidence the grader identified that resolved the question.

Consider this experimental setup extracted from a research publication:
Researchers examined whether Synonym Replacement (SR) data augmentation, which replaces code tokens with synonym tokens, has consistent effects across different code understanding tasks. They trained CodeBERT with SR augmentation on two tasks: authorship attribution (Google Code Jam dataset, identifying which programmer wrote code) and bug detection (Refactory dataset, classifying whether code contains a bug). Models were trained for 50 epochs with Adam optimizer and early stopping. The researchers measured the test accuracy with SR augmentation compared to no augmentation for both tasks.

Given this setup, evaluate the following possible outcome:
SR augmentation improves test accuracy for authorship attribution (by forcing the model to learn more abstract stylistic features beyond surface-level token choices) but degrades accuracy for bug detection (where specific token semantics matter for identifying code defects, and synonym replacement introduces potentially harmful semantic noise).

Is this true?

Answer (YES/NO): NO